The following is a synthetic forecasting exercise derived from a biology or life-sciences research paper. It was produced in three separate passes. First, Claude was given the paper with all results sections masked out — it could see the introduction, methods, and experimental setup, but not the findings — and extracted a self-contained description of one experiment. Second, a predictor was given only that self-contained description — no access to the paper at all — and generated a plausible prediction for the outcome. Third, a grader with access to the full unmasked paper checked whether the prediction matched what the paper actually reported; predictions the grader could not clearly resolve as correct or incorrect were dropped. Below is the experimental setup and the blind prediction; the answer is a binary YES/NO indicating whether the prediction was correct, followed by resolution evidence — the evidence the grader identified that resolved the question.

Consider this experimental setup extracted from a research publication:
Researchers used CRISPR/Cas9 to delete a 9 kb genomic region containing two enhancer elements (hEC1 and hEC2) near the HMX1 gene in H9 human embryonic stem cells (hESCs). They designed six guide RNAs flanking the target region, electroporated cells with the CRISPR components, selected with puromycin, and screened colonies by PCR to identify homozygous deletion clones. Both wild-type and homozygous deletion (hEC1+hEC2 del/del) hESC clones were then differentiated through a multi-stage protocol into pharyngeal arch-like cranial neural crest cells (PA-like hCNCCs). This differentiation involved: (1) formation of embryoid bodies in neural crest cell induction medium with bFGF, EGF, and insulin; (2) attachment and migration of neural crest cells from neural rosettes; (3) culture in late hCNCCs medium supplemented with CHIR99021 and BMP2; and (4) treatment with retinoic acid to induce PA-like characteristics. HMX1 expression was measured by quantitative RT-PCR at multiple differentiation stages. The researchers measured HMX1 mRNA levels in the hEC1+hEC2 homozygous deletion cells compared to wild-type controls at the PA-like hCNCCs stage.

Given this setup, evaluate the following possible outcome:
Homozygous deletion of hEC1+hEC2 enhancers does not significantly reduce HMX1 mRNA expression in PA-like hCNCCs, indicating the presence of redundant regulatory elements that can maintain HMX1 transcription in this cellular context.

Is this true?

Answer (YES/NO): NO